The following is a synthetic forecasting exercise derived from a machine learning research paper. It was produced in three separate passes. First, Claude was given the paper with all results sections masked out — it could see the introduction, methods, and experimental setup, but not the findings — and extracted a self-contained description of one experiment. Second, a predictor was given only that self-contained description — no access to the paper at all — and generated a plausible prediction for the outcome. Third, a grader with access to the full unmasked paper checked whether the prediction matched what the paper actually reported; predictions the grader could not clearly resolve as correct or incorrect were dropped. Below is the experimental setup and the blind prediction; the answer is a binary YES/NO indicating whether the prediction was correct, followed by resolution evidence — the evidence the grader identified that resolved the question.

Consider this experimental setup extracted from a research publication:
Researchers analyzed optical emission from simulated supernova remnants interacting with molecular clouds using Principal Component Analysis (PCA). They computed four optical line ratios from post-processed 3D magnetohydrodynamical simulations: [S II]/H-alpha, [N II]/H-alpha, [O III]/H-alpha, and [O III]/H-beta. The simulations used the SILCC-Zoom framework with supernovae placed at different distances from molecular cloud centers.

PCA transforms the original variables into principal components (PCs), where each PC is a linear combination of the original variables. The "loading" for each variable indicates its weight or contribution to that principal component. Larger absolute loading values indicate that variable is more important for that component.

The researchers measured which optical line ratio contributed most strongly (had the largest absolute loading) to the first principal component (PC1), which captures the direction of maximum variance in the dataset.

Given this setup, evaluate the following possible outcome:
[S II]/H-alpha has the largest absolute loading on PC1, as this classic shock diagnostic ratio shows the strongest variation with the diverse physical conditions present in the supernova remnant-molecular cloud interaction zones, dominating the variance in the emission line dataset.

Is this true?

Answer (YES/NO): YES